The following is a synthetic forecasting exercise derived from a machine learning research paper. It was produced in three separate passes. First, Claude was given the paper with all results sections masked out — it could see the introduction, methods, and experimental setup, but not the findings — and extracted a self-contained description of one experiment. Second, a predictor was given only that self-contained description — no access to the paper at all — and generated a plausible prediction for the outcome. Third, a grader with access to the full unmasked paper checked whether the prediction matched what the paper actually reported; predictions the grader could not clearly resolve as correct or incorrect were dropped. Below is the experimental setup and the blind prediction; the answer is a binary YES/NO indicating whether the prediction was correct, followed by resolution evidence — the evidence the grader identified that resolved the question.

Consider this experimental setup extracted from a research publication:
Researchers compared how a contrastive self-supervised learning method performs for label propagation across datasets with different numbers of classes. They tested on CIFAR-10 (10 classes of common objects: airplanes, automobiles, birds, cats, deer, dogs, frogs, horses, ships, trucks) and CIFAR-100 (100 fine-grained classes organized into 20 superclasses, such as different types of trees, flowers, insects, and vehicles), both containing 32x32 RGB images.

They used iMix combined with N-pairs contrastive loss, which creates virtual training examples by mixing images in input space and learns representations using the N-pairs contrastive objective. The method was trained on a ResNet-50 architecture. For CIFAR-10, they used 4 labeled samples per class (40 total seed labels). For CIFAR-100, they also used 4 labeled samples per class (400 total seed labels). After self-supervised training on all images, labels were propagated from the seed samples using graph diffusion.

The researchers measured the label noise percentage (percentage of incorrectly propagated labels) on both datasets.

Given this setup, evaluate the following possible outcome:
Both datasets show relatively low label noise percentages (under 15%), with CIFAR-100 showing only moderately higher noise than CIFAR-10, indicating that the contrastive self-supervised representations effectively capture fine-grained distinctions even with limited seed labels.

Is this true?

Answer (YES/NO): NO